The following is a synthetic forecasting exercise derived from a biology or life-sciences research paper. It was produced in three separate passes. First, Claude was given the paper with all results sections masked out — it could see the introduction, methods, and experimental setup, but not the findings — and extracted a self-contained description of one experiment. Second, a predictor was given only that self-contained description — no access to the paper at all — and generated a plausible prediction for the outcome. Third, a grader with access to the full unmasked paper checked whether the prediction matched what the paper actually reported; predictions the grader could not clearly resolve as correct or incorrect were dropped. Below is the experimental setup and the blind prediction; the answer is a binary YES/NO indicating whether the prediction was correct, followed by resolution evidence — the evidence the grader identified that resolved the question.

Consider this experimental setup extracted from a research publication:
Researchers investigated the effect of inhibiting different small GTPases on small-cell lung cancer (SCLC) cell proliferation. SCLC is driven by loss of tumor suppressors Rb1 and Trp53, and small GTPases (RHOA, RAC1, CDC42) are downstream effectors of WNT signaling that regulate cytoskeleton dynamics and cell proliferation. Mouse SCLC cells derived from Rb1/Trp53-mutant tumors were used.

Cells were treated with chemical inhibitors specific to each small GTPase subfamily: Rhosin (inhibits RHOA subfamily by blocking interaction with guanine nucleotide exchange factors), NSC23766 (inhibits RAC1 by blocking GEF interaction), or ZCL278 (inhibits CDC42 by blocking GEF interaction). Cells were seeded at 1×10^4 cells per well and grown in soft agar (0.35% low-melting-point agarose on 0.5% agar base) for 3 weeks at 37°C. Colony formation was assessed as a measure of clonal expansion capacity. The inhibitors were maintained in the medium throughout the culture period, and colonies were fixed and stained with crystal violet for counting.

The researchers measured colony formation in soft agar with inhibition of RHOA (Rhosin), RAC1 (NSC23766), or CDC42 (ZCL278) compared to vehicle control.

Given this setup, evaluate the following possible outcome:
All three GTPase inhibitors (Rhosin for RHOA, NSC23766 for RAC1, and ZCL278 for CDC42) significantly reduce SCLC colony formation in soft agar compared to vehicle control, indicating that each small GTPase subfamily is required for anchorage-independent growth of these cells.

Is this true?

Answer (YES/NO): NO